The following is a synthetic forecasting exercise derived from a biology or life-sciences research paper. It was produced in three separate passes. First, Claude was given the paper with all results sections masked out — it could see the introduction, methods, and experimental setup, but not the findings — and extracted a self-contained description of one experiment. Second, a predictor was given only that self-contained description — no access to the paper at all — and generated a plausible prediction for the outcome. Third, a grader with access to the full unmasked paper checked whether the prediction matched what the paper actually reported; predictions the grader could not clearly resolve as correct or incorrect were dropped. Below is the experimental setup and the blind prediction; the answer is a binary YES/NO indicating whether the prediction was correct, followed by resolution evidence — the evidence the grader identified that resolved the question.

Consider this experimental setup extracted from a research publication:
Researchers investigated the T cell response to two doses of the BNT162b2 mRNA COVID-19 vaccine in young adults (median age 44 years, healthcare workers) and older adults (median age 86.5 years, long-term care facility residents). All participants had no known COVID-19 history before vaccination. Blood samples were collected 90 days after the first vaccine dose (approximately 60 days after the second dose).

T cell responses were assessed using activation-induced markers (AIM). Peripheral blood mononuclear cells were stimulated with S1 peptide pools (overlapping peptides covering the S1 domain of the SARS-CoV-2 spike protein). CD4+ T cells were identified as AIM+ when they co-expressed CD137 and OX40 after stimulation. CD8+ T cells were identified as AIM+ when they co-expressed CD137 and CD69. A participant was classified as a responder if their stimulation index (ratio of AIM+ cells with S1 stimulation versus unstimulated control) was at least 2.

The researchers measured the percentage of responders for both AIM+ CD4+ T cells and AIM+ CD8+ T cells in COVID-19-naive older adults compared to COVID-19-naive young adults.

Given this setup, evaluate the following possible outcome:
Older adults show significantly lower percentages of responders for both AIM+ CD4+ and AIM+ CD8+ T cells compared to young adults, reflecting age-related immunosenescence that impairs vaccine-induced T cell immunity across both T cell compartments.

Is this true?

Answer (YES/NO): NO